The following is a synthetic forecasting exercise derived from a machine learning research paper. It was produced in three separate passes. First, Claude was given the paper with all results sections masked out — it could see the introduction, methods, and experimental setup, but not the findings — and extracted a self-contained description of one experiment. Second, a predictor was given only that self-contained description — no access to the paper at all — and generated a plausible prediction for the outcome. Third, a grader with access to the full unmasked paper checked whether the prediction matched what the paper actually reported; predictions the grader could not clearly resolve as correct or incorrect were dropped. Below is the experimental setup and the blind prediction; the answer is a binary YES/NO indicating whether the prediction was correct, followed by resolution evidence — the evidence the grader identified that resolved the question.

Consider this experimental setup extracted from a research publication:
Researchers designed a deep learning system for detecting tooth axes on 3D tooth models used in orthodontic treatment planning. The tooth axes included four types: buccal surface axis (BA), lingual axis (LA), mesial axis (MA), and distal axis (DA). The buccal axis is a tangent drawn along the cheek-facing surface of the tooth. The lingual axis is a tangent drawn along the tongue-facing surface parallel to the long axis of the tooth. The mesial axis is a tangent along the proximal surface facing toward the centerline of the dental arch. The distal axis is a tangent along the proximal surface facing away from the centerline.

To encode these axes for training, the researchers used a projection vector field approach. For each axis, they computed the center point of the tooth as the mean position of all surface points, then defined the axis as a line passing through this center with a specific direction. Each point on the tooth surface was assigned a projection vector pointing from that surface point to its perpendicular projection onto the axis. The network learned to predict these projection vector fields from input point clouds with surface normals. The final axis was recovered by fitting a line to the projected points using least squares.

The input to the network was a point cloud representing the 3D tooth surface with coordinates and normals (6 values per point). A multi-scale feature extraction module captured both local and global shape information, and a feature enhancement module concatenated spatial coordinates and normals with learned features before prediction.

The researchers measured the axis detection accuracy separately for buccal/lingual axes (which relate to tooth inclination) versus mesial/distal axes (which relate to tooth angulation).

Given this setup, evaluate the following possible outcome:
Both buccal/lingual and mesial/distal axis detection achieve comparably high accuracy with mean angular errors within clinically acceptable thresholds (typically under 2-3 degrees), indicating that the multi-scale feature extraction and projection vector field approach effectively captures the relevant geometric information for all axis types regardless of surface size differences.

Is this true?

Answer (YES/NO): NO